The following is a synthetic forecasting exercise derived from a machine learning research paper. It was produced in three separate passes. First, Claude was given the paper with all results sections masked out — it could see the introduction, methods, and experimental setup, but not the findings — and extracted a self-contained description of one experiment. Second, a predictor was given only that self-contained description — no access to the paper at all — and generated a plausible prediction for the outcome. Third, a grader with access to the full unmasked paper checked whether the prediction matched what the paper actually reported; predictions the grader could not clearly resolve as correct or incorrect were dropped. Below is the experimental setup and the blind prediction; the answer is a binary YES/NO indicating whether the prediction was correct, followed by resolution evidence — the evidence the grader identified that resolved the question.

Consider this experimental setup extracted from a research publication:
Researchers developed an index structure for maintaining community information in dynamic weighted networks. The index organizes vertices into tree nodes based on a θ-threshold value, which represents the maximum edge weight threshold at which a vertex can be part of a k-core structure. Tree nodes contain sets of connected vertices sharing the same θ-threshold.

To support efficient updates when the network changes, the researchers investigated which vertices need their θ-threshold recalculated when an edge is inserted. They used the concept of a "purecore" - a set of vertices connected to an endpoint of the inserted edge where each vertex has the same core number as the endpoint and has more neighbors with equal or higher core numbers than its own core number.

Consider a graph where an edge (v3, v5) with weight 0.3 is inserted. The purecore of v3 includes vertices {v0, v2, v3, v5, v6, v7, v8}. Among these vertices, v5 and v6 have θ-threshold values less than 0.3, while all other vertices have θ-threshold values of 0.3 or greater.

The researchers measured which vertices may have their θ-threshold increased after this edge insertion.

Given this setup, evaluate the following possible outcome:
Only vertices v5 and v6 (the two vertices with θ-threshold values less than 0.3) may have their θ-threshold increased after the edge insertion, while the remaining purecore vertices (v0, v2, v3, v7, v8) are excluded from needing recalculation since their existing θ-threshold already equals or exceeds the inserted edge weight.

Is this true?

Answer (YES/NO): YES